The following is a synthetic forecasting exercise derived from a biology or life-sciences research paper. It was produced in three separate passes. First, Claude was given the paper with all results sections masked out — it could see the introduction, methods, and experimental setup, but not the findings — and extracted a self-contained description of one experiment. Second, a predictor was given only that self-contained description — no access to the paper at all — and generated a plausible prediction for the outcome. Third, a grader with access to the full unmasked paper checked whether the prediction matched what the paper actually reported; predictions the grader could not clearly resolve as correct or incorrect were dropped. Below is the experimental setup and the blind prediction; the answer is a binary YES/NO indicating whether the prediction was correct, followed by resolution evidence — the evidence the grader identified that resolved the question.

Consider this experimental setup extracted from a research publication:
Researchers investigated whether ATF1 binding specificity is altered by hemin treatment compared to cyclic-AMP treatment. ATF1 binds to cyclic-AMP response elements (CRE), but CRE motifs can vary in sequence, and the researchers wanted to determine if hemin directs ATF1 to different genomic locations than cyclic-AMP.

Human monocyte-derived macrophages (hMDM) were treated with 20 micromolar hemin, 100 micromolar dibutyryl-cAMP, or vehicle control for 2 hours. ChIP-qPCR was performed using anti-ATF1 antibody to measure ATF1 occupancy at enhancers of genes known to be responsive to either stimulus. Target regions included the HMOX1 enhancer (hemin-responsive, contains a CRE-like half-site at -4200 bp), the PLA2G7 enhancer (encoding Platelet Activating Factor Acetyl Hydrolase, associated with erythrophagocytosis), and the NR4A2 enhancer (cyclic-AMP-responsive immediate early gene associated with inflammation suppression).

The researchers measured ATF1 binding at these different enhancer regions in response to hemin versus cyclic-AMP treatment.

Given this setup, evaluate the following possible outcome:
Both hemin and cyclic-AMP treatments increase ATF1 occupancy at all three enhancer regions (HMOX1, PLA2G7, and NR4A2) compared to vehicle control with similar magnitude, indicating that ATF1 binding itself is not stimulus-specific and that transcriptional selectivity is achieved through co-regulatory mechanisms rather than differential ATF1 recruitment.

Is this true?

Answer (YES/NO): NO